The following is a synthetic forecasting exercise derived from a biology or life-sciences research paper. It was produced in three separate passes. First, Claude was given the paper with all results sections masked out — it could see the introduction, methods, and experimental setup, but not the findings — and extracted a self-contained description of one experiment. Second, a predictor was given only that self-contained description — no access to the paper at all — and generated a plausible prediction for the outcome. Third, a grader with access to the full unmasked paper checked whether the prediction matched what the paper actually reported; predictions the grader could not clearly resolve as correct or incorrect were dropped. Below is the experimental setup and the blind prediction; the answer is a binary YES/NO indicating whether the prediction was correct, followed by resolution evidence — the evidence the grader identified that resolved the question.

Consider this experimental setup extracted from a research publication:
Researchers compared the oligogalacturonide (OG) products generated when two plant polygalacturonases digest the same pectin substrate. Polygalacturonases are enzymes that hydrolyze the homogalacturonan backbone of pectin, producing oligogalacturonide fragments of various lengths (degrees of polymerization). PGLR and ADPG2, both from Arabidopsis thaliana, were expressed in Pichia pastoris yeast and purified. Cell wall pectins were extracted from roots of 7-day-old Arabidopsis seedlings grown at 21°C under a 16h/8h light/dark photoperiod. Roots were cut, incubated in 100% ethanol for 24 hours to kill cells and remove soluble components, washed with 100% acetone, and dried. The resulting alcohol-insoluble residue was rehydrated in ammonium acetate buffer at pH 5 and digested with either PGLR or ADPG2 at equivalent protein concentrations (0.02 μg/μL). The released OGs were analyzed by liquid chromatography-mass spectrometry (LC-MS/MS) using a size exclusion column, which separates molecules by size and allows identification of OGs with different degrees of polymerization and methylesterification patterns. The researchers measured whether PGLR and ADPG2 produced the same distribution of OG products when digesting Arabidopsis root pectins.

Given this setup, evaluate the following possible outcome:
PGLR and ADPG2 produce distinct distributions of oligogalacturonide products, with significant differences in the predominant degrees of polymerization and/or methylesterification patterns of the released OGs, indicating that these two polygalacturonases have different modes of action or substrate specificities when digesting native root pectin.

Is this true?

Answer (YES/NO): YES